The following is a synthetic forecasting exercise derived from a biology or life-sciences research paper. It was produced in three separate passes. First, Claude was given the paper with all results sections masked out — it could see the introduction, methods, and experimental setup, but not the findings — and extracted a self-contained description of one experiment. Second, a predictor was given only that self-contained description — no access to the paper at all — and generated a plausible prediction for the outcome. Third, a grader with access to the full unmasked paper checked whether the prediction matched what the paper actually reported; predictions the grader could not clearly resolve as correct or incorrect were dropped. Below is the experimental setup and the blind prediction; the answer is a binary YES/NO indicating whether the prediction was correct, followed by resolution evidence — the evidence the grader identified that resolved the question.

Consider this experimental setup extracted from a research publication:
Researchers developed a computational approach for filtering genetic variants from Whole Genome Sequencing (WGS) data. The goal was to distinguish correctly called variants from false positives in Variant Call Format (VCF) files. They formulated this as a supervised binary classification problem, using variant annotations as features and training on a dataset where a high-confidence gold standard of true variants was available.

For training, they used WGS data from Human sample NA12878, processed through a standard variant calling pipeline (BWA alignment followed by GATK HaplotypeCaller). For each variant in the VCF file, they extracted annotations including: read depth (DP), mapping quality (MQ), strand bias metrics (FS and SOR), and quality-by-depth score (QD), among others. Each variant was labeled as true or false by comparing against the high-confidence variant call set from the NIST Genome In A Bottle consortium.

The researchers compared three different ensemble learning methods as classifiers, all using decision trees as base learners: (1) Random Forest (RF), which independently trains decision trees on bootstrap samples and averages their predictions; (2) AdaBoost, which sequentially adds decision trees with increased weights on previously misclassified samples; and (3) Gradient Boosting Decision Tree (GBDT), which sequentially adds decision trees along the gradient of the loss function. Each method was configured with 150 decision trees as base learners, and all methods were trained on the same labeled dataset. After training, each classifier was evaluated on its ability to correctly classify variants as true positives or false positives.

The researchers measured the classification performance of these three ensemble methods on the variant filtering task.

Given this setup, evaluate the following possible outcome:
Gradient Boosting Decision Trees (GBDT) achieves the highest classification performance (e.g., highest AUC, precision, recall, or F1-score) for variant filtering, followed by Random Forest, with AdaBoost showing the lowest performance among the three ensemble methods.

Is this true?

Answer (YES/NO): NO